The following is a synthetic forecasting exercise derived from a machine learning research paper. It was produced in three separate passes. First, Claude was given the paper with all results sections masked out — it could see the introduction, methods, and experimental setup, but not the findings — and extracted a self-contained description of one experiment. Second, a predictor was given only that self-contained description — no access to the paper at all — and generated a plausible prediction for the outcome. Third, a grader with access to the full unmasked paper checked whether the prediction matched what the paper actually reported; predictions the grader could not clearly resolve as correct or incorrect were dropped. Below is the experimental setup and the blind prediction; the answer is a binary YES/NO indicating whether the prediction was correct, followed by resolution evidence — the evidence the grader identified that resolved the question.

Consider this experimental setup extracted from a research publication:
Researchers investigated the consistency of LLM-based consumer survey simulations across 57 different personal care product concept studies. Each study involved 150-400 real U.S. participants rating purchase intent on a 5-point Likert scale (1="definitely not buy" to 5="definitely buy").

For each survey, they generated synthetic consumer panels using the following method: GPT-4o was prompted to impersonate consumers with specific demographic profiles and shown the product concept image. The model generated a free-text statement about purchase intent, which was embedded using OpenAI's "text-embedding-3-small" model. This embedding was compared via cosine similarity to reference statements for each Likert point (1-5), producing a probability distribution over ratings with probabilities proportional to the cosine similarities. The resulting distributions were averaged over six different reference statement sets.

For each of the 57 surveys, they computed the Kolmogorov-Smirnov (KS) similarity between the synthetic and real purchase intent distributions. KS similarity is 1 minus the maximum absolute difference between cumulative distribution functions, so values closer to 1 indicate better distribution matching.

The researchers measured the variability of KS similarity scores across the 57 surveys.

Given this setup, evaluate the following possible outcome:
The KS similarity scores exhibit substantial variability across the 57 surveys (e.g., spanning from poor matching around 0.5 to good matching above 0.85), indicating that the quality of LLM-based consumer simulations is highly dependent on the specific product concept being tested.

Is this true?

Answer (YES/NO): NO